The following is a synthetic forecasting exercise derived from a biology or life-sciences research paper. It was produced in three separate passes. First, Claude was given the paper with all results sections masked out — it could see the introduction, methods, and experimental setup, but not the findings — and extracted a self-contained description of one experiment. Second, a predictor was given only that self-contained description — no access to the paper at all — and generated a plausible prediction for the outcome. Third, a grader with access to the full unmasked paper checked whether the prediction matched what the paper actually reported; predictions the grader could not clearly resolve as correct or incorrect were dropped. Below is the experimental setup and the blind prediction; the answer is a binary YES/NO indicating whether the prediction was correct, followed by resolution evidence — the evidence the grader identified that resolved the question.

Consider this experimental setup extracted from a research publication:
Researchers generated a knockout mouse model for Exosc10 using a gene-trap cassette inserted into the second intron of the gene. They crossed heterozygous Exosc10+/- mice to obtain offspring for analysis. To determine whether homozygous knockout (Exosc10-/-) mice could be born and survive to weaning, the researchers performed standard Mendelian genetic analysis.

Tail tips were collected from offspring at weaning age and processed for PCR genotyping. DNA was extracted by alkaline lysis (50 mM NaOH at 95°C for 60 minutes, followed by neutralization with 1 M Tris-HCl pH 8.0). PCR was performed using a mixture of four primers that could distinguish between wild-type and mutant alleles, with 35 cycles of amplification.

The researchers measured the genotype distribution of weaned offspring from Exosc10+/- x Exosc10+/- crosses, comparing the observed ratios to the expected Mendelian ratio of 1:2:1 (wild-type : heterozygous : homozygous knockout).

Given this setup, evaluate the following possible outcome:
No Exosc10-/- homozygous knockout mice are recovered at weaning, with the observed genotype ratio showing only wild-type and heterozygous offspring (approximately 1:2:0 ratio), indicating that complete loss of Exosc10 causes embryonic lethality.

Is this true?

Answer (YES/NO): YES